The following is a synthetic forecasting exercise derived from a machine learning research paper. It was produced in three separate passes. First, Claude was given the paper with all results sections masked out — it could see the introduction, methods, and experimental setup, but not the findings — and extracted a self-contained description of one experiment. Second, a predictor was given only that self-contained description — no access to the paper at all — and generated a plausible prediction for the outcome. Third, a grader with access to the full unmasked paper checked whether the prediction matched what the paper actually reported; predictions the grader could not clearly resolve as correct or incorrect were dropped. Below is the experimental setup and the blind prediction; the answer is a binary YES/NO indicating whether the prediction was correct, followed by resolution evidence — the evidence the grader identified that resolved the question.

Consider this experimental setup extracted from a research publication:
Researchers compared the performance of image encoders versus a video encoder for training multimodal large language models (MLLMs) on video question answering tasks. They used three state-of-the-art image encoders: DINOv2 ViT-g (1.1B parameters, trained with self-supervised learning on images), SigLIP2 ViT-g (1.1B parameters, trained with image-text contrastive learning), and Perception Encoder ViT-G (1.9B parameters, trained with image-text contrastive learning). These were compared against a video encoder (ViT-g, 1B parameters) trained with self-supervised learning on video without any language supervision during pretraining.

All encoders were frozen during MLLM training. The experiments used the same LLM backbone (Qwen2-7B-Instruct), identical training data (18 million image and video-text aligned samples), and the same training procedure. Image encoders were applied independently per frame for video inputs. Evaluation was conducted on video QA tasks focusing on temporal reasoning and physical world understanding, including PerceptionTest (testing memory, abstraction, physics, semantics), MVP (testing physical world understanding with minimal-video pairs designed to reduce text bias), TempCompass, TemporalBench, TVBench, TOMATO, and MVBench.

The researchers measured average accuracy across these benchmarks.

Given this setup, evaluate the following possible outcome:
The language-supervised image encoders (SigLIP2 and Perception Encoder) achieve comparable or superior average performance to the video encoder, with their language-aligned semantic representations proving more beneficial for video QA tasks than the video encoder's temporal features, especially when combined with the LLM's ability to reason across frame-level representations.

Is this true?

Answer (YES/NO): NO